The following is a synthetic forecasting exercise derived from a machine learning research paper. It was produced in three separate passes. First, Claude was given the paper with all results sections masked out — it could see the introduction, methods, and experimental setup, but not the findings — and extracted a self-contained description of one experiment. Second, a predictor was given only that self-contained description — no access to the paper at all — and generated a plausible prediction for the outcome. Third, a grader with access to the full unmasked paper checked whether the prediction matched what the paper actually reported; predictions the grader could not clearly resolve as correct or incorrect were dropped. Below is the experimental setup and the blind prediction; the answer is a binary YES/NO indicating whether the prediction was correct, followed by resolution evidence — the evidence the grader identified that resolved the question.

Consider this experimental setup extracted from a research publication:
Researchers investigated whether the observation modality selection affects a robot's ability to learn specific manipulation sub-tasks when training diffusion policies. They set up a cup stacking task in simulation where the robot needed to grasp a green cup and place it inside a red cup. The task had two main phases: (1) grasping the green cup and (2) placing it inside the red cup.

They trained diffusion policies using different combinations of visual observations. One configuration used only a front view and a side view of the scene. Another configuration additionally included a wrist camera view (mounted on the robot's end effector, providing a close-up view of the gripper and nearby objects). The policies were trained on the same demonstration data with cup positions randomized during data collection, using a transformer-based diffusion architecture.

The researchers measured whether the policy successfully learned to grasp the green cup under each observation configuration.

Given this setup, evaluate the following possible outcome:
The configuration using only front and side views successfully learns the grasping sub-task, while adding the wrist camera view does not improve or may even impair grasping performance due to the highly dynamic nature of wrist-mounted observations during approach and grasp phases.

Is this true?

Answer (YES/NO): NO